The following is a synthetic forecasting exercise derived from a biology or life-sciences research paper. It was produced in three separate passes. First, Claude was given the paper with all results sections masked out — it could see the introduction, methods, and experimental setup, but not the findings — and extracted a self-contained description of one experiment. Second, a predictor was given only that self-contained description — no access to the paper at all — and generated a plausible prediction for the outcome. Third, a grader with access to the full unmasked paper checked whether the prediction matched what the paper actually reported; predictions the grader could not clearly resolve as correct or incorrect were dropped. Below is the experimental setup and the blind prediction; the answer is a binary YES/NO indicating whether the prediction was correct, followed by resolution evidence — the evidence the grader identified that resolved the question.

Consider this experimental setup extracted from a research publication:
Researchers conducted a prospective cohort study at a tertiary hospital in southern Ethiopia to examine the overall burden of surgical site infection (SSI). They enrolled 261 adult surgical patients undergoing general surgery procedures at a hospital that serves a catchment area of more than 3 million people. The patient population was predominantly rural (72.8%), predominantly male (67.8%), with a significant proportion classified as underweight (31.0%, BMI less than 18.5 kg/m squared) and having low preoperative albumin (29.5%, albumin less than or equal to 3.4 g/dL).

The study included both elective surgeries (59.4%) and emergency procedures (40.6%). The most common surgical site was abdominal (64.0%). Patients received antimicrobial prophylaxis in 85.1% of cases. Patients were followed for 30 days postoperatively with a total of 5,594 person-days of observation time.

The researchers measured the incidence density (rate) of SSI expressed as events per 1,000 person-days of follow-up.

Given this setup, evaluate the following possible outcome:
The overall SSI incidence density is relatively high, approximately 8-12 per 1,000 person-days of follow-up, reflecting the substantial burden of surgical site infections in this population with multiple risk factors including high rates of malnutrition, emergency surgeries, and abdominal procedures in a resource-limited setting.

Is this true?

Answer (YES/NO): NO